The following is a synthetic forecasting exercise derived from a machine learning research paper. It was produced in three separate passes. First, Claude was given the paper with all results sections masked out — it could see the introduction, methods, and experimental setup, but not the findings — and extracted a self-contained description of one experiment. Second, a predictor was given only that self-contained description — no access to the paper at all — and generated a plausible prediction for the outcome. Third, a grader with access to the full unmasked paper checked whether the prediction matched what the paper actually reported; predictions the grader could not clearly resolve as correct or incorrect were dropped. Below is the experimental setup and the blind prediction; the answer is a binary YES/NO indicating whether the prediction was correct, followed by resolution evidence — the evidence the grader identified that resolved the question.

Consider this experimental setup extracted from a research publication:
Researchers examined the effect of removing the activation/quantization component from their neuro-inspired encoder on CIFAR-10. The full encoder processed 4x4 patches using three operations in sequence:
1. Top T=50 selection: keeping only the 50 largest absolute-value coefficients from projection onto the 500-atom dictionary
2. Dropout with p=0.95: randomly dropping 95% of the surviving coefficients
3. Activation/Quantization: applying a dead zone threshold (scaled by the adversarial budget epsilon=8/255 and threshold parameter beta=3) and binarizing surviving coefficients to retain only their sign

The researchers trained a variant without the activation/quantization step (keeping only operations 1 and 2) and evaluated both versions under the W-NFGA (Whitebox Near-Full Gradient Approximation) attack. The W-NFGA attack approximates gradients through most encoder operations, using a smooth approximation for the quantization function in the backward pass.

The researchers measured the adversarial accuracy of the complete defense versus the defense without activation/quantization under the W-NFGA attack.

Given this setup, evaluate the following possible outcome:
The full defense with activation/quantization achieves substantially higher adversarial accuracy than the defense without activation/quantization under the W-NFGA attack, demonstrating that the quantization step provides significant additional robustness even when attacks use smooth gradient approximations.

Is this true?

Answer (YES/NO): YES